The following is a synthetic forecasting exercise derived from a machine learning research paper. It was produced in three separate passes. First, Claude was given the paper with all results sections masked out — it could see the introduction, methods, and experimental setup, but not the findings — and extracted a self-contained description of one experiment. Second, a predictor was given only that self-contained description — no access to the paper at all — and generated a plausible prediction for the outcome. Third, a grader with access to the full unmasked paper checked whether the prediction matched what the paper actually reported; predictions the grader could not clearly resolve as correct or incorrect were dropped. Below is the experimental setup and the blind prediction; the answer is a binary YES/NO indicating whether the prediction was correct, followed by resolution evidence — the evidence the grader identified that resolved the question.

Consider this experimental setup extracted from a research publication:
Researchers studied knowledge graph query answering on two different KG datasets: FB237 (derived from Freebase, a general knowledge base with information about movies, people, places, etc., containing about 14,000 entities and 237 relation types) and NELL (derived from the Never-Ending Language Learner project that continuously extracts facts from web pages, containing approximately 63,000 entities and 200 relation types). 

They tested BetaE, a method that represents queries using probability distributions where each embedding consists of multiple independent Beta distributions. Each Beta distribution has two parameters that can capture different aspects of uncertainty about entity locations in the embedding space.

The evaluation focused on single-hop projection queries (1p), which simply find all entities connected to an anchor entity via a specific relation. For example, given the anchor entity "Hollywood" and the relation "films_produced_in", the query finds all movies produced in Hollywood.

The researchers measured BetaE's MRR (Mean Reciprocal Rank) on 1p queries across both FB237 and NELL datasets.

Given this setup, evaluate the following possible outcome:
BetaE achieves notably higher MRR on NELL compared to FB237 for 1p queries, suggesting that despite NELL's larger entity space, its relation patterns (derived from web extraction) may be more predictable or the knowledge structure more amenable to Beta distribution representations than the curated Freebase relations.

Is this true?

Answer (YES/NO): YES